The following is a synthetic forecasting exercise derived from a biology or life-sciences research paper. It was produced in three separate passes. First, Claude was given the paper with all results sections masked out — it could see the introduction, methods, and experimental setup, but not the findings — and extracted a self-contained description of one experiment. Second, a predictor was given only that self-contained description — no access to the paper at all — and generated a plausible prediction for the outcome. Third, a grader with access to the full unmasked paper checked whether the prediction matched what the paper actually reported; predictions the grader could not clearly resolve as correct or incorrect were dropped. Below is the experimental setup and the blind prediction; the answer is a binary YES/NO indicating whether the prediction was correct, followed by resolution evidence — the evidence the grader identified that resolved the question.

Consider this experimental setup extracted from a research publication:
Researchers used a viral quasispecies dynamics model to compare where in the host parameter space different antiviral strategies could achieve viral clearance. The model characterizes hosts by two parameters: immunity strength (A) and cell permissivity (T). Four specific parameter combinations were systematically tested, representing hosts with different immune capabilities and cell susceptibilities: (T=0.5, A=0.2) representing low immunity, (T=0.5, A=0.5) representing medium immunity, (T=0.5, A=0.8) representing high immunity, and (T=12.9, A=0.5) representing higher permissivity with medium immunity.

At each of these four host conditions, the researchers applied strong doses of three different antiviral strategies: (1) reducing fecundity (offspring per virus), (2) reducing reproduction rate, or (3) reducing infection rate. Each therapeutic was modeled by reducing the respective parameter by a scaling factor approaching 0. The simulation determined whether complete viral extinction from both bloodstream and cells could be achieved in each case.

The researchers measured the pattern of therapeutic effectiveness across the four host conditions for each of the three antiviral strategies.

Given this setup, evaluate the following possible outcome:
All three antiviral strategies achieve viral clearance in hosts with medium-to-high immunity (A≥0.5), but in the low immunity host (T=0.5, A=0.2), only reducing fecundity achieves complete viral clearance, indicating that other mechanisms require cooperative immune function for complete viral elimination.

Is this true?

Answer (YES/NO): NO